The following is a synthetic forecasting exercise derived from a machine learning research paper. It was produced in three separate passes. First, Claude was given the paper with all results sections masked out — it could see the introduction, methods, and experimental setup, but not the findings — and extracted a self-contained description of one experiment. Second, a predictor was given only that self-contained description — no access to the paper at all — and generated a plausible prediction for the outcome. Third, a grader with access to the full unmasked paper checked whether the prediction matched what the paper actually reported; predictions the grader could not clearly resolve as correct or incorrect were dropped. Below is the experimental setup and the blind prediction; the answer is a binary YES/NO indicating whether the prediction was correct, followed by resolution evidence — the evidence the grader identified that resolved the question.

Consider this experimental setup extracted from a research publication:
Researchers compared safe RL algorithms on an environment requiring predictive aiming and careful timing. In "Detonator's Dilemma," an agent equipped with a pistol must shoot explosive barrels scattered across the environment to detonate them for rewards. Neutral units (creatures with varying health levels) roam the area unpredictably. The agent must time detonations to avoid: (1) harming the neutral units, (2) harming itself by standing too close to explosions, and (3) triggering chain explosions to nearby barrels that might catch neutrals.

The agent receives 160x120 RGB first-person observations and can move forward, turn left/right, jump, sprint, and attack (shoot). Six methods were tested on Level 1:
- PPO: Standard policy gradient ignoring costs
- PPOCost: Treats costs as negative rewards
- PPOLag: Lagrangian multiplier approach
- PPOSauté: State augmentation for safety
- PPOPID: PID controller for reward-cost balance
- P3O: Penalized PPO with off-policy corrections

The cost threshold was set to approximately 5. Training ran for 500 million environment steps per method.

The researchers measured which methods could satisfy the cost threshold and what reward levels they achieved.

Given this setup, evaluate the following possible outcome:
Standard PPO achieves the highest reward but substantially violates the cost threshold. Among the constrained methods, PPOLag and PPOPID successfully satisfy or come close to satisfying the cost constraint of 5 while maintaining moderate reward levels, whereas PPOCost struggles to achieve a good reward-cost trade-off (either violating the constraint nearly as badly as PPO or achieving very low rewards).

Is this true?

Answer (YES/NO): NO